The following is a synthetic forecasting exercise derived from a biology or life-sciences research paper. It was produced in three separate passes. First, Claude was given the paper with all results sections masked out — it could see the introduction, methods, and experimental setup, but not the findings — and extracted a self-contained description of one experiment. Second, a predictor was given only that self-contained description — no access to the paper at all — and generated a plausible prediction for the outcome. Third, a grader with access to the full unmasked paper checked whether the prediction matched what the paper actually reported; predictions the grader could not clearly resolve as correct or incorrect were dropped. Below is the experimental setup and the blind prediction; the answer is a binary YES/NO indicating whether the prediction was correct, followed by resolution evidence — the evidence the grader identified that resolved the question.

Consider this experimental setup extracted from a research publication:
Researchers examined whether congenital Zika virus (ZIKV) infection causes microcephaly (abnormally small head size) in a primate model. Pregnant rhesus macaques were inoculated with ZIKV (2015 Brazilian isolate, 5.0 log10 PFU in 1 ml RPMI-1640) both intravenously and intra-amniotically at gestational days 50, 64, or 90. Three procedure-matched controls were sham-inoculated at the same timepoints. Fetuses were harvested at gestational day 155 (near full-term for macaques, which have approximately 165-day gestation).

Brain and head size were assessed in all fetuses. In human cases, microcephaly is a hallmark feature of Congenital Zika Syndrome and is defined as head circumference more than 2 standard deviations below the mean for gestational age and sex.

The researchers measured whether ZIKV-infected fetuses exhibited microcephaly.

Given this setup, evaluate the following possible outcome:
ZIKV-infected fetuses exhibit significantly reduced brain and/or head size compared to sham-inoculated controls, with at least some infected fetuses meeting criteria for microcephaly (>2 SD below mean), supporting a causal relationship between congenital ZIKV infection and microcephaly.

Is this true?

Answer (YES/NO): NO